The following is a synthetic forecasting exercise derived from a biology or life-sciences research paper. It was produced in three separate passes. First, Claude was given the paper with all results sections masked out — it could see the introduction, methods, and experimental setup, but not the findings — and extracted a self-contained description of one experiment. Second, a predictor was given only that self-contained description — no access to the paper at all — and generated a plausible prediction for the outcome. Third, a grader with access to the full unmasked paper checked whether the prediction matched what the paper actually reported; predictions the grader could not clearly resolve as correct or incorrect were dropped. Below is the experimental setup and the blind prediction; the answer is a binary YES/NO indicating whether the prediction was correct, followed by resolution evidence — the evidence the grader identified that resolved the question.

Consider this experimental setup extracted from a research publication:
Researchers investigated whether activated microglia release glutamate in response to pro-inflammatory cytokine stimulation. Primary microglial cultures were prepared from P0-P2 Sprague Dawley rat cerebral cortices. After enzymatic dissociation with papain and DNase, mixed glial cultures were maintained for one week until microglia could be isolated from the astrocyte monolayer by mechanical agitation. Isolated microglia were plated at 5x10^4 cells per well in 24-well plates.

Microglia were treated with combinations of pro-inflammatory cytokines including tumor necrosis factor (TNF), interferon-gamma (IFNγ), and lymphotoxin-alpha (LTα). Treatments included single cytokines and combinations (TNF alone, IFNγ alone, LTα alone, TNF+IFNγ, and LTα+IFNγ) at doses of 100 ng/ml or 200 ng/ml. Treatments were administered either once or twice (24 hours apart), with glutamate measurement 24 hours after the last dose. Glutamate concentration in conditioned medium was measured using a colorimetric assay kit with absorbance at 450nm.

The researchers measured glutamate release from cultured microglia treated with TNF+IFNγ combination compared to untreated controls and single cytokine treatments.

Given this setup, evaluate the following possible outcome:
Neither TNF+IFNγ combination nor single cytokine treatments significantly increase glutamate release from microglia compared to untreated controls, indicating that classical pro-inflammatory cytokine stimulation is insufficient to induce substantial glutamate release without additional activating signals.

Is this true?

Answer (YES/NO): NO